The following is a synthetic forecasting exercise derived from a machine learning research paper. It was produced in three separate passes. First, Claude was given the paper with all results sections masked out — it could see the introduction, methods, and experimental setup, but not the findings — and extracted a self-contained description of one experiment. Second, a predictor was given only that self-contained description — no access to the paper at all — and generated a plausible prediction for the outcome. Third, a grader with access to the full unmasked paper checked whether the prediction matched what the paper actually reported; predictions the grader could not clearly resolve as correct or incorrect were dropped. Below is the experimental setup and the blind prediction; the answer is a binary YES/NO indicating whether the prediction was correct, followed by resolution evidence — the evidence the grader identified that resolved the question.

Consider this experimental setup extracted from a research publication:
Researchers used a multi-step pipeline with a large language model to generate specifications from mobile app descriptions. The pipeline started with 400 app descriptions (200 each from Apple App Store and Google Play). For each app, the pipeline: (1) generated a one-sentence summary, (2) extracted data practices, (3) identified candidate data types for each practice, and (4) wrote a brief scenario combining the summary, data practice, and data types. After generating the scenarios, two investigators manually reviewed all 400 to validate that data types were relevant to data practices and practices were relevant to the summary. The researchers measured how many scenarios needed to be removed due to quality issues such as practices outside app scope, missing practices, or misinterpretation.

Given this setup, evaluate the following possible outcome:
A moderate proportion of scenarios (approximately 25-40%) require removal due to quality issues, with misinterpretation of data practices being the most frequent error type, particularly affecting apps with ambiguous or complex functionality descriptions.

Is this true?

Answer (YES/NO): NO